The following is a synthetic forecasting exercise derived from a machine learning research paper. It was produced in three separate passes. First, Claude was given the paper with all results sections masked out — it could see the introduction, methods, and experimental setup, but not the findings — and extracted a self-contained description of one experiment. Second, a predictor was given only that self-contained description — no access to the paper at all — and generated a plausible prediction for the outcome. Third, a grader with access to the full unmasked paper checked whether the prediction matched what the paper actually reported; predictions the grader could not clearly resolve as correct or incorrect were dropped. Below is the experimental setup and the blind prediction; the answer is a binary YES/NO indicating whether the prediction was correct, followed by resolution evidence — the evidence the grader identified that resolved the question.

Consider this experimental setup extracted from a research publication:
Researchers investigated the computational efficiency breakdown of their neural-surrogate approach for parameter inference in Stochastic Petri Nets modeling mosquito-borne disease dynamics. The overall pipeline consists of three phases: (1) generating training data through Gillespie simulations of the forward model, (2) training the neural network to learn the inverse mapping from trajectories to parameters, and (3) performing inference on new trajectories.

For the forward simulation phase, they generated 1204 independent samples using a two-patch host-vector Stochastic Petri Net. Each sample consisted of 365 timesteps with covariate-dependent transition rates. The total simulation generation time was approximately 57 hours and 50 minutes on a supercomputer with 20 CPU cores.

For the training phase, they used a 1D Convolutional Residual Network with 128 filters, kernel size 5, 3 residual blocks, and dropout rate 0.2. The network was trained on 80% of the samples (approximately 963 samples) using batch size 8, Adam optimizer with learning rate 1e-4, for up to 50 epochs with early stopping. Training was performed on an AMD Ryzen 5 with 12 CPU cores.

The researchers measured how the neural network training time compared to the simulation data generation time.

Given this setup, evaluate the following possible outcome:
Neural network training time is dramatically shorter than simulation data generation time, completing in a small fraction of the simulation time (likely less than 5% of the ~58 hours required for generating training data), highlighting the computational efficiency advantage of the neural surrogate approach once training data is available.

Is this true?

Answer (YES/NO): YES